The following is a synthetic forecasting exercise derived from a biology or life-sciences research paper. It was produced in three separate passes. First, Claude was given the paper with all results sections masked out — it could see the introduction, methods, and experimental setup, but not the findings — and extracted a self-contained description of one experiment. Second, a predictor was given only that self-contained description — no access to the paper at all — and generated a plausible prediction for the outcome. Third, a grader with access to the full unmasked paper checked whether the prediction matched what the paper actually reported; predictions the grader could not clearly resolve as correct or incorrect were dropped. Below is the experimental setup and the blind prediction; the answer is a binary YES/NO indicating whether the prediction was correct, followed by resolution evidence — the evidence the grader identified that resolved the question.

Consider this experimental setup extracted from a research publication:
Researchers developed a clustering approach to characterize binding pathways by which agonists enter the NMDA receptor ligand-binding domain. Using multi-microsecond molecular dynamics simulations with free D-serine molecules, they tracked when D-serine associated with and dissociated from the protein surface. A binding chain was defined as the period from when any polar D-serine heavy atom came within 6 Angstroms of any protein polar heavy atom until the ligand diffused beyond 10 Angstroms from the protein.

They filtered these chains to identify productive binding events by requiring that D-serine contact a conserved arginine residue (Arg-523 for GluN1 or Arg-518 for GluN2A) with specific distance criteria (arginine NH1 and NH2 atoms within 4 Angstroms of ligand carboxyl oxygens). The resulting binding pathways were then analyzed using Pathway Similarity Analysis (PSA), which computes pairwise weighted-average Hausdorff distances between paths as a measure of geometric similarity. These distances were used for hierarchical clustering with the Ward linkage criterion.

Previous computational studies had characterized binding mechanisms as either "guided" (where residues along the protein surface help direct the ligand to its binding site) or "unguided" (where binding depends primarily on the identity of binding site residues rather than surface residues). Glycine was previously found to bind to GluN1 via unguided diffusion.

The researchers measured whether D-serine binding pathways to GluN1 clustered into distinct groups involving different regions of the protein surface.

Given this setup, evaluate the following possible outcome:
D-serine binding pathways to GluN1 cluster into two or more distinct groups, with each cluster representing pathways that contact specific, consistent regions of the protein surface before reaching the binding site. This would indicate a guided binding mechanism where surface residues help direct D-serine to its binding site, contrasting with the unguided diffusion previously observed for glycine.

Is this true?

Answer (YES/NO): NO